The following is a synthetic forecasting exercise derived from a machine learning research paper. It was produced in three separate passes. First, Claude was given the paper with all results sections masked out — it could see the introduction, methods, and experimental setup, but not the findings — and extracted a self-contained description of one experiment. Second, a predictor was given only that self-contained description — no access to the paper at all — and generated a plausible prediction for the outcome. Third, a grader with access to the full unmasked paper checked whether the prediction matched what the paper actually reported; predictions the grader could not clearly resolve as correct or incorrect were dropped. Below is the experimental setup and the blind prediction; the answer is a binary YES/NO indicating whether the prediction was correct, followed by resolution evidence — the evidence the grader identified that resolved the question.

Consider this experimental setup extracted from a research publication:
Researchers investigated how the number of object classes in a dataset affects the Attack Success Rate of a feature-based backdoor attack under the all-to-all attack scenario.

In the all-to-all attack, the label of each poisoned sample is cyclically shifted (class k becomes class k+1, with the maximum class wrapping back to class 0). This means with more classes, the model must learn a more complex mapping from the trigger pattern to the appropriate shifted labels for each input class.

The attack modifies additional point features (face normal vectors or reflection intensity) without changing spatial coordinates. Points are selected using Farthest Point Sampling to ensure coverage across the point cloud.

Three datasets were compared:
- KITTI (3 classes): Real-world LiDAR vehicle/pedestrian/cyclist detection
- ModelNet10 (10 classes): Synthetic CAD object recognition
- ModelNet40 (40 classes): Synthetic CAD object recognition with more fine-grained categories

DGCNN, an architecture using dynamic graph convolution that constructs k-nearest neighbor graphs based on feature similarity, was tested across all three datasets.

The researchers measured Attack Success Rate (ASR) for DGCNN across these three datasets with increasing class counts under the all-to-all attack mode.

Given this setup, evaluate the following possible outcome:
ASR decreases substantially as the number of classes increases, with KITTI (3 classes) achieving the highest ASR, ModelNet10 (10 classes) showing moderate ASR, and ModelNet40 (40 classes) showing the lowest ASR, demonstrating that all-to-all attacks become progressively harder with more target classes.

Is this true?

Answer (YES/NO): YES